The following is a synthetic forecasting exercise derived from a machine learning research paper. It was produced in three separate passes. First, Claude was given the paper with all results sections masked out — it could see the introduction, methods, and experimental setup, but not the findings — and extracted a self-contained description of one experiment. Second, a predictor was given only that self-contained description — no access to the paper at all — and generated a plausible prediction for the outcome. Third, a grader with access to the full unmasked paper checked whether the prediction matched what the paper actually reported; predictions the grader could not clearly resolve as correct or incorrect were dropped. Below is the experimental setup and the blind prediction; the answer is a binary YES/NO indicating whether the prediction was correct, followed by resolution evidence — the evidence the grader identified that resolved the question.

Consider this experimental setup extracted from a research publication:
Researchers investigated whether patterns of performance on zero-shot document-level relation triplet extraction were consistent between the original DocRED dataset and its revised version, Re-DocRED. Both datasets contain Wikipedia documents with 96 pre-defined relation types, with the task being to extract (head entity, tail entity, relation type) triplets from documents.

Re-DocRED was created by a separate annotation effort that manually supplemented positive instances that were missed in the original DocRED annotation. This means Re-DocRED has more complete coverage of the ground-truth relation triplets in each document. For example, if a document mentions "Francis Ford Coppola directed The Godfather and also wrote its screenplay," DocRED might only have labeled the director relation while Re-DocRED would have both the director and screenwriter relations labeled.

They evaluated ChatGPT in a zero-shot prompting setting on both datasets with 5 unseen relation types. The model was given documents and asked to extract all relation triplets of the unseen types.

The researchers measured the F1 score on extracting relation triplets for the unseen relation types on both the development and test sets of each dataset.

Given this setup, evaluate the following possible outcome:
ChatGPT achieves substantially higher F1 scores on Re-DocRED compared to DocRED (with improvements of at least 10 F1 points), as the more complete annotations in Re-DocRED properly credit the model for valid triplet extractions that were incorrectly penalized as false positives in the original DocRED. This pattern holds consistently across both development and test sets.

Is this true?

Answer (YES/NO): NO